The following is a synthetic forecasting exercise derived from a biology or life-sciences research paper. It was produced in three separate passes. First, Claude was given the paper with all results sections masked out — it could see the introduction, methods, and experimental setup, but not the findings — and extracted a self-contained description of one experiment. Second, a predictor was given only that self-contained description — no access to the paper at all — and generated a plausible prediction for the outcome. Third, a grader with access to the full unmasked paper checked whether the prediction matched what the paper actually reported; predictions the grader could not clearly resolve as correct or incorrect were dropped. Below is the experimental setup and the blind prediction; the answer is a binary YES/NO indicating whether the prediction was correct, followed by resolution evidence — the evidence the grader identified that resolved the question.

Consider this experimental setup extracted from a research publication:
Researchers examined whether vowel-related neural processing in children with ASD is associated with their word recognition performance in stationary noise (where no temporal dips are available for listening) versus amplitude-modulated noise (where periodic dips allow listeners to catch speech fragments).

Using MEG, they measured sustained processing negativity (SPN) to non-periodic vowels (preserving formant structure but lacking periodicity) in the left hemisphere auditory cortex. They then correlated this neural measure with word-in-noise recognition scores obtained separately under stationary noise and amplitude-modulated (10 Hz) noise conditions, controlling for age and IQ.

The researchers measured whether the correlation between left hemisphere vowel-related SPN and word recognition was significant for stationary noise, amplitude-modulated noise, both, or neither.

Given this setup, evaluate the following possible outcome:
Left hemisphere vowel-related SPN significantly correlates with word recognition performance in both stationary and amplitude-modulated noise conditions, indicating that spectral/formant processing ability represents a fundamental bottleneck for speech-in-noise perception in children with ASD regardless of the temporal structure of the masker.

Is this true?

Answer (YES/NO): NO